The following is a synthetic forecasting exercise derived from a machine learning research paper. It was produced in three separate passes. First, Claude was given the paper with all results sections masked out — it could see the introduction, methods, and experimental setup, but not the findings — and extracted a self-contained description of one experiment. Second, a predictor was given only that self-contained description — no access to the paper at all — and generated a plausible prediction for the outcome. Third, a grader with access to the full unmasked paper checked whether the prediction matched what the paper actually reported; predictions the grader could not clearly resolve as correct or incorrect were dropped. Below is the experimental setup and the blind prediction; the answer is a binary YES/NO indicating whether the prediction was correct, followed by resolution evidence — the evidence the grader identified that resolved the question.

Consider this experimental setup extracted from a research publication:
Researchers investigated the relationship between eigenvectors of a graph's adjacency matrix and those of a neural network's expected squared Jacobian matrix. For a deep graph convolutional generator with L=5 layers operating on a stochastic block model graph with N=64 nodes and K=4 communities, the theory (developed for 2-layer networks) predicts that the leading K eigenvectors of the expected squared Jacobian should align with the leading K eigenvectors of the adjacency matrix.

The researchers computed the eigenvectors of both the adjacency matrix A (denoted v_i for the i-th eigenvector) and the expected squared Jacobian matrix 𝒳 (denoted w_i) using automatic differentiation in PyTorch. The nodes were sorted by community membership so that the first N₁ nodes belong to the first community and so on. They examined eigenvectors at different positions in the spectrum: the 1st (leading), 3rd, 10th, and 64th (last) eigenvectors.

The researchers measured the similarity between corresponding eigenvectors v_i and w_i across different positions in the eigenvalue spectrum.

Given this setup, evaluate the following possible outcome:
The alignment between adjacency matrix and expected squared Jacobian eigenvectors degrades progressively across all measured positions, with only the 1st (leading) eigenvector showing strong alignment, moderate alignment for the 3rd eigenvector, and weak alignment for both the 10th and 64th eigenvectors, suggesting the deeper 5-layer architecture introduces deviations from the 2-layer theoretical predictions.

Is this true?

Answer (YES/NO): NO